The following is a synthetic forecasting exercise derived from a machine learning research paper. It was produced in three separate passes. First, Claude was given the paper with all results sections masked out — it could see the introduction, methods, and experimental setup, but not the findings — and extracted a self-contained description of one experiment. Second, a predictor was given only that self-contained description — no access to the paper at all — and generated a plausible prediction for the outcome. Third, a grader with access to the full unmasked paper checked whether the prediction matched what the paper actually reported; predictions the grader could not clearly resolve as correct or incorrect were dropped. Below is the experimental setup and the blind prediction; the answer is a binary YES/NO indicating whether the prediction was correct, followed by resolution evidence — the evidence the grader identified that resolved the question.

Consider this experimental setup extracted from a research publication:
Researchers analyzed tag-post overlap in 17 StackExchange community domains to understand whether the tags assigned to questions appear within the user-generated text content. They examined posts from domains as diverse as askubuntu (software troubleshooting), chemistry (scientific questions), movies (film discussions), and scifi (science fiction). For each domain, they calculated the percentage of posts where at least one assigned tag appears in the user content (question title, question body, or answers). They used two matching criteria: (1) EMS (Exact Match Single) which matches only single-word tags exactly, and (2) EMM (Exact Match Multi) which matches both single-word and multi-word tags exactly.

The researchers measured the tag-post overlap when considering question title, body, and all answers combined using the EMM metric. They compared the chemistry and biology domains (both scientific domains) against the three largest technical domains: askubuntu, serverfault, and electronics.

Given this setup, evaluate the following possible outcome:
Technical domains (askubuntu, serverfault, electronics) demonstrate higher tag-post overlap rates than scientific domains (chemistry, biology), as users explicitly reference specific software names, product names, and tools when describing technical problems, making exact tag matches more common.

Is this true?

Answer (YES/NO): YES